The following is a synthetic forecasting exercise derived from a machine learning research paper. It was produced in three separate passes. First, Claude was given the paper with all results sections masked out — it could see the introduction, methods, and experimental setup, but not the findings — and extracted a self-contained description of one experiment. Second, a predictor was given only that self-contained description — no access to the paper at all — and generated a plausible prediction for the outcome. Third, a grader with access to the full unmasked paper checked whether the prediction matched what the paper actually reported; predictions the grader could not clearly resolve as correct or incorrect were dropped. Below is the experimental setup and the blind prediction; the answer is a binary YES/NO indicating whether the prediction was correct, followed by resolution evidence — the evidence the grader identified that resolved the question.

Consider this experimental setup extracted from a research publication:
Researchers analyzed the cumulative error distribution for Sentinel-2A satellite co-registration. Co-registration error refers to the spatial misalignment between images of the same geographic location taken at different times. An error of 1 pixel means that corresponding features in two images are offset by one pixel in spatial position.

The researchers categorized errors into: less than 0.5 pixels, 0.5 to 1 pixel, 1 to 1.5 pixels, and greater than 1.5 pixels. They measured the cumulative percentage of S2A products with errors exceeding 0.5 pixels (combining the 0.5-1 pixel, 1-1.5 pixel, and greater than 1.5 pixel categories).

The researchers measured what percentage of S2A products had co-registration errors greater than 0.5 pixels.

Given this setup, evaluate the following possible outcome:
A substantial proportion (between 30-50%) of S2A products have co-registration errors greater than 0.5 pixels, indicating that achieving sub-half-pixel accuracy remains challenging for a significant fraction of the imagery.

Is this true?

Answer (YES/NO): YES